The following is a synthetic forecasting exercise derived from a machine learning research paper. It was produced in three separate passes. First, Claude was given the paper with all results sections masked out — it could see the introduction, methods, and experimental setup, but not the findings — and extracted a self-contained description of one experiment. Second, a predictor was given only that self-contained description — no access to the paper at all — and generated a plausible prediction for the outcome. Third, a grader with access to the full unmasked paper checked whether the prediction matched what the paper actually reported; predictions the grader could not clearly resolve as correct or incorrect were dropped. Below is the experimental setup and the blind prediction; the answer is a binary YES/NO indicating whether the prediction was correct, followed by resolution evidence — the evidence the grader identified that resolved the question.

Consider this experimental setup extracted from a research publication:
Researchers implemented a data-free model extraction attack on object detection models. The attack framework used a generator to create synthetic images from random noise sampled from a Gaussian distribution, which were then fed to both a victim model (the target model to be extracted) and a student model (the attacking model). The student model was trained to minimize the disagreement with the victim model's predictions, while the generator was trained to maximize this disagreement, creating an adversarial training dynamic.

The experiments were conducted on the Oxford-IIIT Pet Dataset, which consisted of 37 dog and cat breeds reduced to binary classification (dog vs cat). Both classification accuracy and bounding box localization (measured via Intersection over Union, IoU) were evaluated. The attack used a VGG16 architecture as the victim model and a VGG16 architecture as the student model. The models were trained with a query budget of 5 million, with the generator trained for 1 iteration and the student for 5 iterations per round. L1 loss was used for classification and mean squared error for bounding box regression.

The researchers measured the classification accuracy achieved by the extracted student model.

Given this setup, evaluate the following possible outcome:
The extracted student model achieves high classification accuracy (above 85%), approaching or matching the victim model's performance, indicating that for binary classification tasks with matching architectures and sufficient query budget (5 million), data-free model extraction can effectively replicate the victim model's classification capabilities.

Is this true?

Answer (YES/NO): NO